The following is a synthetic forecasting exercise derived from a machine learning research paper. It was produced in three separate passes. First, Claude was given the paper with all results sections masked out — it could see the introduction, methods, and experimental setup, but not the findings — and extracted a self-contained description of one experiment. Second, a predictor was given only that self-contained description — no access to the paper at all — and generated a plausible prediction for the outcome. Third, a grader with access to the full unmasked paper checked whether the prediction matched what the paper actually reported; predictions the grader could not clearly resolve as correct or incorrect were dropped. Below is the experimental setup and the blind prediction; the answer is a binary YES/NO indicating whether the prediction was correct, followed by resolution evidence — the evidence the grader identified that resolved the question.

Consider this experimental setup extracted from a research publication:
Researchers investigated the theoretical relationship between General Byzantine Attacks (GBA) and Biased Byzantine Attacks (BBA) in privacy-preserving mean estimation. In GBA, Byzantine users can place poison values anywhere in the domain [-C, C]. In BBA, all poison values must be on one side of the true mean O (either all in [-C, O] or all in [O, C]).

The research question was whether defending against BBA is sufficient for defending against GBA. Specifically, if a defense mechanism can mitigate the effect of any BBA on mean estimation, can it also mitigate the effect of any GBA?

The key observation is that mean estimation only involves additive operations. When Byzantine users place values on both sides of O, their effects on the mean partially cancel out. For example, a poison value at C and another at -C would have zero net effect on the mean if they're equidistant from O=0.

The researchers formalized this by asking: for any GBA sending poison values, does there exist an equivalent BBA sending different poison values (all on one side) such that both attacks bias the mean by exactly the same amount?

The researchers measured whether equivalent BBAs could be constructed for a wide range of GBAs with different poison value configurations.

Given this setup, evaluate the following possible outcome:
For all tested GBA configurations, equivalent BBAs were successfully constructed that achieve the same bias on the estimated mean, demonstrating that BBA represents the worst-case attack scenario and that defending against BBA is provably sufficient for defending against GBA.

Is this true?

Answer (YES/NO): YES